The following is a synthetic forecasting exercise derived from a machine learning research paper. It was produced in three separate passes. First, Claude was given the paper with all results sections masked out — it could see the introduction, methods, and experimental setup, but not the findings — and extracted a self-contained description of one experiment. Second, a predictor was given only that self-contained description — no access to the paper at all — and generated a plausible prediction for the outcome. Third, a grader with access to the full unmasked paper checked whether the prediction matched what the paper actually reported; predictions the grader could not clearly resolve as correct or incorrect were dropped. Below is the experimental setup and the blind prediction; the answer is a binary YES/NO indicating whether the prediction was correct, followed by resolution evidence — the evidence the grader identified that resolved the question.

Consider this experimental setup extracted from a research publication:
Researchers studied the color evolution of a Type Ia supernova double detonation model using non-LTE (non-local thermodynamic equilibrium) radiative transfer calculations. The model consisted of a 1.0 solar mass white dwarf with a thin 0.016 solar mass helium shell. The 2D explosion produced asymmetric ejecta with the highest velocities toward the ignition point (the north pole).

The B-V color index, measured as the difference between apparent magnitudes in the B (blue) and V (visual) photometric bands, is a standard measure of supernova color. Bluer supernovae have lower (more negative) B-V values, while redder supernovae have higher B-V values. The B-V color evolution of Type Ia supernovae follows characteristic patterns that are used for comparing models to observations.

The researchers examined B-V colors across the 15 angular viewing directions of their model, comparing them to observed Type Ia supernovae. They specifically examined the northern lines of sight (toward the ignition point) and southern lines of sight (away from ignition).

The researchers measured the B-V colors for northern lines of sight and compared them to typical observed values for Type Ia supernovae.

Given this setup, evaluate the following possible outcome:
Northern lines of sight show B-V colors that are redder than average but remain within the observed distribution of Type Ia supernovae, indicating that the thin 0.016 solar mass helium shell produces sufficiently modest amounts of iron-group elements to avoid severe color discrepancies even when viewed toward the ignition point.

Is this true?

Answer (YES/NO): NO